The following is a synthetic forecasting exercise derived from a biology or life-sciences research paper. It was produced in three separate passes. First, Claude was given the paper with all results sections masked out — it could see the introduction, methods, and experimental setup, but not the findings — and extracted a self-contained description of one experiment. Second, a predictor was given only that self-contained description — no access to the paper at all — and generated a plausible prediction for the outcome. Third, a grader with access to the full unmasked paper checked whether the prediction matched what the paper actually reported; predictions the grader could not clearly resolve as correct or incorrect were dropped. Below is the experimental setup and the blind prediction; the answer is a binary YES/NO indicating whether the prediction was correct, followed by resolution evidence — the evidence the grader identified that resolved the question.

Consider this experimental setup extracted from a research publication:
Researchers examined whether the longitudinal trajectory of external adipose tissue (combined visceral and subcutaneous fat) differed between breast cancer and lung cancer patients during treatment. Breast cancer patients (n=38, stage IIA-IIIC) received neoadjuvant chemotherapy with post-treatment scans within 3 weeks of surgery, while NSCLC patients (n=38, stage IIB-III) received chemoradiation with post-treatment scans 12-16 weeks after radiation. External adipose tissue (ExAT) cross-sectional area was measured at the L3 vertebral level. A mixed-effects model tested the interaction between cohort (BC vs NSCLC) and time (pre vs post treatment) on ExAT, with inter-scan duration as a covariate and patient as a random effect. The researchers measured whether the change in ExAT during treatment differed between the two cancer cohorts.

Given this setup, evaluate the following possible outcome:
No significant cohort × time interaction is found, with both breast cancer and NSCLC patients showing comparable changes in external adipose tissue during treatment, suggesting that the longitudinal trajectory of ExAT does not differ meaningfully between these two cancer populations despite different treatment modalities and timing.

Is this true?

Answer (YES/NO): YES